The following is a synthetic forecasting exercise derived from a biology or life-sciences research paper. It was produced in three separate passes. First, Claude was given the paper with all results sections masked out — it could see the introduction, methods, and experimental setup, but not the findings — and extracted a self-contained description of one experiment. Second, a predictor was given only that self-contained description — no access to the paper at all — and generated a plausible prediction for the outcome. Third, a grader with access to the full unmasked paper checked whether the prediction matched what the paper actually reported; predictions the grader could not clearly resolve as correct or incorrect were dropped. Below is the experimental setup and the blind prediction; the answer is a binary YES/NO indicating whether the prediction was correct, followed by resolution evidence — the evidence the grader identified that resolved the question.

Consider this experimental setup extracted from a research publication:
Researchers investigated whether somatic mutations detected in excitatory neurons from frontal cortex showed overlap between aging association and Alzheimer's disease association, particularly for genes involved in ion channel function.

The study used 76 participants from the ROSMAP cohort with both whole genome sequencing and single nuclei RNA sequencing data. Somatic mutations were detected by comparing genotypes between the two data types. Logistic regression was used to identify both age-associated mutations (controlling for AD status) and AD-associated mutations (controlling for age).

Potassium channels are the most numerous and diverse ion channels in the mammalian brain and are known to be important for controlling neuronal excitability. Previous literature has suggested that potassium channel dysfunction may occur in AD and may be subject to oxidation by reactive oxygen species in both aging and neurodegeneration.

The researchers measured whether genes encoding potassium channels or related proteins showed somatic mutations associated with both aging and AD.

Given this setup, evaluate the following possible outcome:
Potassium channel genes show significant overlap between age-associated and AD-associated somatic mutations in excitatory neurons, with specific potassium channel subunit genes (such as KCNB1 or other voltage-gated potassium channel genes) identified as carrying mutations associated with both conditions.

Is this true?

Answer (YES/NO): NO